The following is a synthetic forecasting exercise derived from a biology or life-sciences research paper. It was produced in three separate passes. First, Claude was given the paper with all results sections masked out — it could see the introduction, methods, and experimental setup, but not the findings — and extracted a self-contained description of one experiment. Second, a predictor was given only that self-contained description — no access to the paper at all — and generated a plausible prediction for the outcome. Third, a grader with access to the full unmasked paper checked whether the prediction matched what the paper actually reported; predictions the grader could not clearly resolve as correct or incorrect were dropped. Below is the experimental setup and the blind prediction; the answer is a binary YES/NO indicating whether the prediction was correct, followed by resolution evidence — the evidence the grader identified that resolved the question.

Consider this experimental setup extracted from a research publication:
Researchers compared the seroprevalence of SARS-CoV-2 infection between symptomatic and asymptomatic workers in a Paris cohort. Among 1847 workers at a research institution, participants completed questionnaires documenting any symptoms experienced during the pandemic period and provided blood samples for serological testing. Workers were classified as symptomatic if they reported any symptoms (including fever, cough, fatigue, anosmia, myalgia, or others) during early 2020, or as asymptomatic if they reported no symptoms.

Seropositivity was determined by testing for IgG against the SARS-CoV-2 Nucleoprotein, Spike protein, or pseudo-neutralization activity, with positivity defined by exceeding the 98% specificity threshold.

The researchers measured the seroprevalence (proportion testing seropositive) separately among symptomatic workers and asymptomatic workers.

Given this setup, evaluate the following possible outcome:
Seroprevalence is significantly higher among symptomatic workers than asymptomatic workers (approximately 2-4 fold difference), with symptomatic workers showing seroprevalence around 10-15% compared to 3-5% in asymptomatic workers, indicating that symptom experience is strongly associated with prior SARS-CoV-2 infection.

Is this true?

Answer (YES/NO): NO